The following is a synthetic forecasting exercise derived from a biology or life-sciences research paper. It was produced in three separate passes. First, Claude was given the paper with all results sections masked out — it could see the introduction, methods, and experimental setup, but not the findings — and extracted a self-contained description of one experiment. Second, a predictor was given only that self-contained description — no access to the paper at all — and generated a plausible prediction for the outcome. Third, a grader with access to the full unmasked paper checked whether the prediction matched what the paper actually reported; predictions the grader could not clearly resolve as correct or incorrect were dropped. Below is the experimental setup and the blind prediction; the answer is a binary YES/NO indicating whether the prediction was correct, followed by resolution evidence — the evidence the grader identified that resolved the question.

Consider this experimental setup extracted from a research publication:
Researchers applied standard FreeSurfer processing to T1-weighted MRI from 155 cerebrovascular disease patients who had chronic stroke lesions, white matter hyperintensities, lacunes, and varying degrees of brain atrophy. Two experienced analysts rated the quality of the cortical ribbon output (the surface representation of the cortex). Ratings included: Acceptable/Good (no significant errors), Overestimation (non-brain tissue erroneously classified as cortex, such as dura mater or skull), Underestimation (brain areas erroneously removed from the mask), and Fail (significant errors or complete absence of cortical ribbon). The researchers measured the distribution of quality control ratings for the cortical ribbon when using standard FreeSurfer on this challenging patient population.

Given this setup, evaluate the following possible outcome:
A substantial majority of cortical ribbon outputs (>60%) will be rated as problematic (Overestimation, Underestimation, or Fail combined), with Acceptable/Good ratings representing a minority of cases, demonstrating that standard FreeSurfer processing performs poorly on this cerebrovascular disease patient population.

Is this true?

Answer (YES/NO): YES